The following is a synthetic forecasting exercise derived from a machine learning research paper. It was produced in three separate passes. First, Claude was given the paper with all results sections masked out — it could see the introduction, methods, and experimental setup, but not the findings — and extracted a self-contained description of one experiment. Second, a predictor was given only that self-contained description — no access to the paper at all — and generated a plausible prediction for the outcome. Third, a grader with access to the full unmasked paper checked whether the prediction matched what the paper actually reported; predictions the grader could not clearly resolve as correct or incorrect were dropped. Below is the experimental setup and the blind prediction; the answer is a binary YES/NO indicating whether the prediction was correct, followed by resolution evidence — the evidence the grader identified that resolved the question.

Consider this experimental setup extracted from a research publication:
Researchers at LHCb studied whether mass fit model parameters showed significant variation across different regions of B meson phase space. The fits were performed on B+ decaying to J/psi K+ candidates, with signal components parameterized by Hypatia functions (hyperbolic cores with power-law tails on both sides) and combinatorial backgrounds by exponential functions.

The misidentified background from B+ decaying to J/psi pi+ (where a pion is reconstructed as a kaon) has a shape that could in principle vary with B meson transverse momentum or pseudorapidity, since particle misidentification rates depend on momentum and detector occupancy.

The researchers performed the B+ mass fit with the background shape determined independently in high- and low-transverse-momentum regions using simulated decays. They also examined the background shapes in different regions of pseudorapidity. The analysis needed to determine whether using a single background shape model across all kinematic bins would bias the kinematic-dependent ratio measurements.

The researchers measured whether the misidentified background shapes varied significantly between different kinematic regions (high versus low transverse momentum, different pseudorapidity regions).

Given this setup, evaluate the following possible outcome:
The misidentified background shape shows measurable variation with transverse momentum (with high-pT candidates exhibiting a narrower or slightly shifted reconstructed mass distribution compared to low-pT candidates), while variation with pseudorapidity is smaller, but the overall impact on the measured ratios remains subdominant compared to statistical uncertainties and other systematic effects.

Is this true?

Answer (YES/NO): NO